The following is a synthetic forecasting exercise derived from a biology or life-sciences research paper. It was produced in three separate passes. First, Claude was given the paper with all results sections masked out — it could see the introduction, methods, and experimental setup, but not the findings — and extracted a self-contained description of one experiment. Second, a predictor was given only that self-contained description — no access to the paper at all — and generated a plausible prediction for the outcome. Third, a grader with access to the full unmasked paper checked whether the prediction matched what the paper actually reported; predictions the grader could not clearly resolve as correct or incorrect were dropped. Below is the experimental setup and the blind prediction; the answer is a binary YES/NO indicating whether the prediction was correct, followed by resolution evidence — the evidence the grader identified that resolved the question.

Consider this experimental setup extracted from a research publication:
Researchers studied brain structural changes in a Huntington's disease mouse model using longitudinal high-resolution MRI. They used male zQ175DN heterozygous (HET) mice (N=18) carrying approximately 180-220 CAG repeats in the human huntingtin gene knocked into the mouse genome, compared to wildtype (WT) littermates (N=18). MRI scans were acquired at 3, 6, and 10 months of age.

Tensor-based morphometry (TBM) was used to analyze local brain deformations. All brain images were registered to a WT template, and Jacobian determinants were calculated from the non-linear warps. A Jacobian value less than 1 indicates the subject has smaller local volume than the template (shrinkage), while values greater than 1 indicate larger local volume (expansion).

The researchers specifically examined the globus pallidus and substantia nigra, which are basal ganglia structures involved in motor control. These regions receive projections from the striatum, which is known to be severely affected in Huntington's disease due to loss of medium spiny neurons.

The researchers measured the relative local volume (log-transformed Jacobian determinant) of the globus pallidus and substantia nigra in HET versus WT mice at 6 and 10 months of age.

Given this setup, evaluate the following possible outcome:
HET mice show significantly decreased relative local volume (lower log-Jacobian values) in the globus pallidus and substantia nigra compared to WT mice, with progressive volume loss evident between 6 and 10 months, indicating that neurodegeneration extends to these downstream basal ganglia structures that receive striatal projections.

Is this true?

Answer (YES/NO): NO